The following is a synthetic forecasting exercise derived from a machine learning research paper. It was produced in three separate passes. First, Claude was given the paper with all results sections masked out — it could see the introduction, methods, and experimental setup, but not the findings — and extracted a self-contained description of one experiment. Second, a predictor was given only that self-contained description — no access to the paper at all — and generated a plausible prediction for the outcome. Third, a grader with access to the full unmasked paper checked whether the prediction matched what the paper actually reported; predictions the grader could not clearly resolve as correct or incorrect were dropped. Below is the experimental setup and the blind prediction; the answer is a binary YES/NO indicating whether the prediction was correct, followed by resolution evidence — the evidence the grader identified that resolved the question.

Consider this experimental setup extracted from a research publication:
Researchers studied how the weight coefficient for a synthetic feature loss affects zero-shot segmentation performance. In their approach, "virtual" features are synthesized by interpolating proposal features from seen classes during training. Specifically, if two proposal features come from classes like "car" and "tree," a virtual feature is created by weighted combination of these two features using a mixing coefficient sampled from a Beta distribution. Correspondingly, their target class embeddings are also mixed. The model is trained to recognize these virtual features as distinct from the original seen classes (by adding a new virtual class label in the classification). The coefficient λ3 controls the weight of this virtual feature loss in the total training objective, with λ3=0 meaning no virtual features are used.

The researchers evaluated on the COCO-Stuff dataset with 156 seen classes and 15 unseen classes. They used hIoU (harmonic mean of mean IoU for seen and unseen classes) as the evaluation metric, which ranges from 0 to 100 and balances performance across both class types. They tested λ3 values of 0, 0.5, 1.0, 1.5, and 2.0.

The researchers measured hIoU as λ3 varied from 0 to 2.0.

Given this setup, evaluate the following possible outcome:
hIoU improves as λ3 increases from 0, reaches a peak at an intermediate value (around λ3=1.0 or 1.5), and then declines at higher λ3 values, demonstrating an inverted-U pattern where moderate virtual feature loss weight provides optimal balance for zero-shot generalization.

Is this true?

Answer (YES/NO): NO